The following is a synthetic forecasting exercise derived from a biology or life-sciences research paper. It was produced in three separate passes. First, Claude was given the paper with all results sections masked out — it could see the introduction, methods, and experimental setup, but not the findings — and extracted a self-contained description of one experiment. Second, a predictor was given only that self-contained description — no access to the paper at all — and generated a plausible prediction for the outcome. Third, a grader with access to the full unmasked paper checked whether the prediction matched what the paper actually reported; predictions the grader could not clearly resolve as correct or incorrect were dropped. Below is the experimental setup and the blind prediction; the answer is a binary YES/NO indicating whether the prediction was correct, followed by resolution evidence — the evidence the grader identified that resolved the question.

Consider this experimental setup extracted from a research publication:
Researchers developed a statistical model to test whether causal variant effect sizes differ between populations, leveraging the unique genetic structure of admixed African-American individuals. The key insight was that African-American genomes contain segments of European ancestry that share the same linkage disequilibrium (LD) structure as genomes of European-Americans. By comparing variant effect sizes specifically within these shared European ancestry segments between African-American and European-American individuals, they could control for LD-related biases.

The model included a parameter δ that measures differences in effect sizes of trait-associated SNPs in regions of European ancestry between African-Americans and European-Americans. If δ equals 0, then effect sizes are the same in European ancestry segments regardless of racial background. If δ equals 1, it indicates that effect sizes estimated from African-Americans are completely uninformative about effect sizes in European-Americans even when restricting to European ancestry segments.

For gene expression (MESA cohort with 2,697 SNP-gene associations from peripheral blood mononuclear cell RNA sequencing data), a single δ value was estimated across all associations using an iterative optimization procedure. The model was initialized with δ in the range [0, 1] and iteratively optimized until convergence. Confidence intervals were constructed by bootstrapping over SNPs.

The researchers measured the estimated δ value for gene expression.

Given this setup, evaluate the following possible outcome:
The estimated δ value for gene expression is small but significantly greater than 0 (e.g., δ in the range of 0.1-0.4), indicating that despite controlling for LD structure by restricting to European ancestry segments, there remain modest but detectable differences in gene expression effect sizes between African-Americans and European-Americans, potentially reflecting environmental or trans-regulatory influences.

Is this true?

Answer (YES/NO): NO